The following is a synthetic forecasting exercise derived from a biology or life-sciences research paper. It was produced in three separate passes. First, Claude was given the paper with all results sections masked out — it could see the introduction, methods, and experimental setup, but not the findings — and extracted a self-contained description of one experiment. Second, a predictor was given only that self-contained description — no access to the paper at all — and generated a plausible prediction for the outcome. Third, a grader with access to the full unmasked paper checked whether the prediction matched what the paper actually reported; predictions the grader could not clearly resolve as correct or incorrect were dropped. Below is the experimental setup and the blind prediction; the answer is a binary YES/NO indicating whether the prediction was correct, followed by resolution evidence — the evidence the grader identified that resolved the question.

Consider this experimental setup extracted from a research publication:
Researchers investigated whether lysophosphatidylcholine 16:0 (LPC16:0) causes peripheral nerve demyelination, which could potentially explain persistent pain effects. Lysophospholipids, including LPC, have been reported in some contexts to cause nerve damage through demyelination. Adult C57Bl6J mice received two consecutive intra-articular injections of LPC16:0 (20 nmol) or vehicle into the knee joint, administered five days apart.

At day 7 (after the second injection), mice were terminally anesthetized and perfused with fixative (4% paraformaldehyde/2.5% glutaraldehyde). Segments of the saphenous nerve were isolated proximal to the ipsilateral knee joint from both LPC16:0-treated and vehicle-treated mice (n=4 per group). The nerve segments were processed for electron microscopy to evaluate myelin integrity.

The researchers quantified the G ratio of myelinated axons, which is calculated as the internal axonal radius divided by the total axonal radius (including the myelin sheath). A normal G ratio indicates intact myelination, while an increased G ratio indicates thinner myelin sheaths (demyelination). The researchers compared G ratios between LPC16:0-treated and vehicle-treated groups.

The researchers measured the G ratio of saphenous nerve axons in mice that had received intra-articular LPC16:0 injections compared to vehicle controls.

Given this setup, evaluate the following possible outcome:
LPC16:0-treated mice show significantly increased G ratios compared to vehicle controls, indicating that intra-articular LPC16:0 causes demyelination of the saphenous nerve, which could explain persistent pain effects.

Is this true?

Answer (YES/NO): NO